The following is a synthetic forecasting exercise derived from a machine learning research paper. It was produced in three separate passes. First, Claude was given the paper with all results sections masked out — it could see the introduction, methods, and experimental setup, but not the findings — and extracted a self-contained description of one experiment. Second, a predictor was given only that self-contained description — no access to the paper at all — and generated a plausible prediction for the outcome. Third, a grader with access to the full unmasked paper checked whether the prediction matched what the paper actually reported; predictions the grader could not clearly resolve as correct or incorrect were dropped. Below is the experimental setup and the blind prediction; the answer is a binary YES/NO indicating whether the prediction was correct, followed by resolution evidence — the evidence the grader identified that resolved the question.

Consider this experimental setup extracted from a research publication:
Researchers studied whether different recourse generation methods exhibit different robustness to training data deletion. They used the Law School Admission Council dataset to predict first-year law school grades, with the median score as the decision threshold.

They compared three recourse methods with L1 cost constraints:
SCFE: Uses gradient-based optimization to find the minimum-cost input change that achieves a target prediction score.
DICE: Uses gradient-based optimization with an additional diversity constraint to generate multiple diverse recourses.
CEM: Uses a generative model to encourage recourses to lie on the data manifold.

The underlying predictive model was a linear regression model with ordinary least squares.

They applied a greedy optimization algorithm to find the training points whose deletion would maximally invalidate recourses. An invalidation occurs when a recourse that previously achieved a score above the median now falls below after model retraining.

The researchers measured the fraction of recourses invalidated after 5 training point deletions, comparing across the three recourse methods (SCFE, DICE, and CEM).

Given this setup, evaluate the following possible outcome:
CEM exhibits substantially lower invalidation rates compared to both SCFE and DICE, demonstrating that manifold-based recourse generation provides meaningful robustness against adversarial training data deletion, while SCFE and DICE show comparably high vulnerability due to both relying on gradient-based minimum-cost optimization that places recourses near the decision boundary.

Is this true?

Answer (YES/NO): NO